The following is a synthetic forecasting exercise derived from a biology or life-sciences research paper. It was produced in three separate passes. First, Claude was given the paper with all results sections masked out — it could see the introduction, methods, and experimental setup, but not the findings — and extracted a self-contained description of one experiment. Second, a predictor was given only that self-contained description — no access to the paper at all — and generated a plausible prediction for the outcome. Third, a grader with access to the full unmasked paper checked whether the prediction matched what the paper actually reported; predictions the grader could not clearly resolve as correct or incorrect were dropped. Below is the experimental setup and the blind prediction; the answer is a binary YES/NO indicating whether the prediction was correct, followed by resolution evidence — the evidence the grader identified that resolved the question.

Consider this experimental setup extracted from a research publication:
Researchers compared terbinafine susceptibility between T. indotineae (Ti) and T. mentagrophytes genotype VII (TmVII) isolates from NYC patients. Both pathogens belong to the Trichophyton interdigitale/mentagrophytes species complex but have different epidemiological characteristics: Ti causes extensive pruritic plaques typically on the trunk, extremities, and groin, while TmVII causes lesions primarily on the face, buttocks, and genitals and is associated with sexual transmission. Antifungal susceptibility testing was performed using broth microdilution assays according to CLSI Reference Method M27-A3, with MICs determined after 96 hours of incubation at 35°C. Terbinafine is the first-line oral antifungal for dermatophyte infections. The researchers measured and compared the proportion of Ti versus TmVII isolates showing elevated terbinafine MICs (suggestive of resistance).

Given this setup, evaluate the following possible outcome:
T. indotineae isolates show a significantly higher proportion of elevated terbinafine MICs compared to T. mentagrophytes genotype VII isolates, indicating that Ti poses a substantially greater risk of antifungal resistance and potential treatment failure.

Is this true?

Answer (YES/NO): YES